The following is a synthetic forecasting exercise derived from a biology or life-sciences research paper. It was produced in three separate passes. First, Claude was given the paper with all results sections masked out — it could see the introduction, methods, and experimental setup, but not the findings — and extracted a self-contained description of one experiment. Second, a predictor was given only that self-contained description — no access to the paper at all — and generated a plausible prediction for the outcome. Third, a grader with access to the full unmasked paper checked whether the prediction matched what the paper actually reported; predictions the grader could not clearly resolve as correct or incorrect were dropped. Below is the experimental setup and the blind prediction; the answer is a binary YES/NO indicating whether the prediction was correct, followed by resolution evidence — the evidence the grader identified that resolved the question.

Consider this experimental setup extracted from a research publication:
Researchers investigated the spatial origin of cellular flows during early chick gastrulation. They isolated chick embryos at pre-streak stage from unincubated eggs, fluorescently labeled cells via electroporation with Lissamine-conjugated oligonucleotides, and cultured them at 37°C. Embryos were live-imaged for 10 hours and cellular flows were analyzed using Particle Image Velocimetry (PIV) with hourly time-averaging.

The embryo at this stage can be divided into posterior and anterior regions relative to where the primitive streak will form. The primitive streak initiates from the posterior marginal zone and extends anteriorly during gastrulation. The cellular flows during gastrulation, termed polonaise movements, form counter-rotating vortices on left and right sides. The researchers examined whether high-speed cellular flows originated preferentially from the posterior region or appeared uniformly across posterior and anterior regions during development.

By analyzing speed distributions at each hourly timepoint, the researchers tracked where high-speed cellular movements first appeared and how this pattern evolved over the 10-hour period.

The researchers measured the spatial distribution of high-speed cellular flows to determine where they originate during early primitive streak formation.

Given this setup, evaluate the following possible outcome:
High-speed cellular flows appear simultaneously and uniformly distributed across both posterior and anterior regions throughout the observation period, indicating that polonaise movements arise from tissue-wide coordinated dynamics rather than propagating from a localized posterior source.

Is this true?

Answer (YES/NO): NO